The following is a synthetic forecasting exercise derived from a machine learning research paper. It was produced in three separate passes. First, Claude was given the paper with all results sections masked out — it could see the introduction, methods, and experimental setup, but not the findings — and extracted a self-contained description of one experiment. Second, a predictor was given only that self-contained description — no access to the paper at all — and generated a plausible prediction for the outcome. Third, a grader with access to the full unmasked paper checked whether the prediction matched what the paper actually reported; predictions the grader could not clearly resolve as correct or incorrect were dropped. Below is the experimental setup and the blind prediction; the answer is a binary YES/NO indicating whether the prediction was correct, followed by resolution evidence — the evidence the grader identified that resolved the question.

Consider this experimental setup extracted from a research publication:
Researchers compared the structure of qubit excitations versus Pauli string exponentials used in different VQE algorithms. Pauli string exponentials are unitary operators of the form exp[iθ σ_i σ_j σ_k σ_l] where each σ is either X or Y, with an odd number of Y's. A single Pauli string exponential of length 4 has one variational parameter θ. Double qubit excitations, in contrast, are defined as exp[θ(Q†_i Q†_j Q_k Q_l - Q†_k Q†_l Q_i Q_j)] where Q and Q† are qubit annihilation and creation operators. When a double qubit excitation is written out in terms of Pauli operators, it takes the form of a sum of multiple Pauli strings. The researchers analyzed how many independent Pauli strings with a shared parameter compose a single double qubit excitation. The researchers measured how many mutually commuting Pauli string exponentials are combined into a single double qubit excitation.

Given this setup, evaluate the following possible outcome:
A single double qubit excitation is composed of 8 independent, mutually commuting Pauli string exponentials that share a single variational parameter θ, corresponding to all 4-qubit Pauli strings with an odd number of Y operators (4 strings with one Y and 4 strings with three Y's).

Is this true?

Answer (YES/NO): YES